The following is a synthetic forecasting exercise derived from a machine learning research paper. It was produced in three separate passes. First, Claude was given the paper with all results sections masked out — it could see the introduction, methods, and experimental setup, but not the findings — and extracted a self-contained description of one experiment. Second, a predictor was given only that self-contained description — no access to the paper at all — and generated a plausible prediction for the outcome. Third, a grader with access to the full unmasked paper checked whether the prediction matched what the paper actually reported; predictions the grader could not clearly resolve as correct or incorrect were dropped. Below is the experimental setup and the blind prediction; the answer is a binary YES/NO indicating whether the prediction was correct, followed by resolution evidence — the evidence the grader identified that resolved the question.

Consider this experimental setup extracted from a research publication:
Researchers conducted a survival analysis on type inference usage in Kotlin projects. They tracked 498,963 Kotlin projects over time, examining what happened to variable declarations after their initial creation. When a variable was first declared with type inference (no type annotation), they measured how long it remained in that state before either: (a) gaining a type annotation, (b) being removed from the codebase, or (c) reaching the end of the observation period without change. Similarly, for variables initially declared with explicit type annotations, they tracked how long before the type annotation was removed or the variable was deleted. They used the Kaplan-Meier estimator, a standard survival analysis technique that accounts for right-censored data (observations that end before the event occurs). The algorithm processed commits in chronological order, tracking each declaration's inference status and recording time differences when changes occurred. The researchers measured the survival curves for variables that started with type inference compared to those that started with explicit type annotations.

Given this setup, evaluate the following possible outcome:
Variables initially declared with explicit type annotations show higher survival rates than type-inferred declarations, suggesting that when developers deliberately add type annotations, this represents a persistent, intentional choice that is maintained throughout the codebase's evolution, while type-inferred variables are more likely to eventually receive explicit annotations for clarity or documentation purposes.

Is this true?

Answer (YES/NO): YES